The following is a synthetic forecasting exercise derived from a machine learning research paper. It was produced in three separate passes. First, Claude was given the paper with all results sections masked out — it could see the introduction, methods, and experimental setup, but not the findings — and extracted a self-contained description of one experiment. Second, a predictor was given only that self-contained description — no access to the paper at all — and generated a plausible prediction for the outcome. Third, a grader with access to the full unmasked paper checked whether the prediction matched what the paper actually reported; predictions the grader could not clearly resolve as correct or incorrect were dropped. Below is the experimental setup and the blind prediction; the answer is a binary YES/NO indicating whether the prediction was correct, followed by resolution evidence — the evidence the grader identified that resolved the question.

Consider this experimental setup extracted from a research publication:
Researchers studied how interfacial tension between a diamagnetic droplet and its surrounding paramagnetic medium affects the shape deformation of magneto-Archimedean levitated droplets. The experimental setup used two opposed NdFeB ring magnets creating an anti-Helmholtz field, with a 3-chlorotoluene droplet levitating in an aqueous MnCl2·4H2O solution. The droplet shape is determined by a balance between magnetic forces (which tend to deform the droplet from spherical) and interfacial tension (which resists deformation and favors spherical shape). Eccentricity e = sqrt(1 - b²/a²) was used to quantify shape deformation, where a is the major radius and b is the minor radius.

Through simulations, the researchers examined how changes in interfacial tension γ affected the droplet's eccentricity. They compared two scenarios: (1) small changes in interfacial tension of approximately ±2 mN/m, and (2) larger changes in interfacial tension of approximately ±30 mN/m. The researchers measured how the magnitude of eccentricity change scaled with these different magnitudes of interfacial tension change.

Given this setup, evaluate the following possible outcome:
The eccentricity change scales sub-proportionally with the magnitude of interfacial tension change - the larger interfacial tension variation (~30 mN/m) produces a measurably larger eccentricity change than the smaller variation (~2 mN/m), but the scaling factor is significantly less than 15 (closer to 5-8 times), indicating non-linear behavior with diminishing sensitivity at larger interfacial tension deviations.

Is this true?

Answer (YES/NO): NO